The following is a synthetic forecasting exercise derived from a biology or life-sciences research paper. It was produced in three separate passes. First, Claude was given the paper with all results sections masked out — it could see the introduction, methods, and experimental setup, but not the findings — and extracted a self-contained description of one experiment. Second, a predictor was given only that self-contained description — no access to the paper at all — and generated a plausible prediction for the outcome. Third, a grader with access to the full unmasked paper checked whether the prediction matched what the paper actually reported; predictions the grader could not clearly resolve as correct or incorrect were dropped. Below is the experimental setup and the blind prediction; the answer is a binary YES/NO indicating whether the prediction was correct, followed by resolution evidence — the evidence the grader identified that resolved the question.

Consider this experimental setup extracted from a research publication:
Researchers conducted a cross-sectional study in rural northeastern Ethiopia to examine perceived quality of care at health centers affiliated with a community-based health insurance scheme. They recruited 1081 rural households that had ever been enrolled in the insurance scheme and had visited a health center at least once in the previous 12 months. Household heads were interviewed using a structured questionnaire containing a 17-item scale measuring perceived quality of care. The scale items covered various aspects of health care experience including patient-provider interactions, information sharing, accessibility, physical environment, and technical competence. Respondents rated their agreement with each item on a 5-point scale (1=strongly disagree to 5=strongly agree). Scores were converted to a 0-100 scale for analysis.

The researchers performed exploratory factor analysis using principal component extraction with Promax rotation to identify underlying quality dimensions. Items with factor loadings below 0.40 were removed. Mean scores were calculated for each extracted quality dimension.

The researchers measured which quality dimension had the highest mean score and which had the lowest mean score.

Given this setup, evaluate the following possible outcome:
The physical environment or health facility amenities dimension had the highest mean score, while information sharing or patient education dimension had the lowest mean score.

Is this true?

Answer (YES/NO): NO